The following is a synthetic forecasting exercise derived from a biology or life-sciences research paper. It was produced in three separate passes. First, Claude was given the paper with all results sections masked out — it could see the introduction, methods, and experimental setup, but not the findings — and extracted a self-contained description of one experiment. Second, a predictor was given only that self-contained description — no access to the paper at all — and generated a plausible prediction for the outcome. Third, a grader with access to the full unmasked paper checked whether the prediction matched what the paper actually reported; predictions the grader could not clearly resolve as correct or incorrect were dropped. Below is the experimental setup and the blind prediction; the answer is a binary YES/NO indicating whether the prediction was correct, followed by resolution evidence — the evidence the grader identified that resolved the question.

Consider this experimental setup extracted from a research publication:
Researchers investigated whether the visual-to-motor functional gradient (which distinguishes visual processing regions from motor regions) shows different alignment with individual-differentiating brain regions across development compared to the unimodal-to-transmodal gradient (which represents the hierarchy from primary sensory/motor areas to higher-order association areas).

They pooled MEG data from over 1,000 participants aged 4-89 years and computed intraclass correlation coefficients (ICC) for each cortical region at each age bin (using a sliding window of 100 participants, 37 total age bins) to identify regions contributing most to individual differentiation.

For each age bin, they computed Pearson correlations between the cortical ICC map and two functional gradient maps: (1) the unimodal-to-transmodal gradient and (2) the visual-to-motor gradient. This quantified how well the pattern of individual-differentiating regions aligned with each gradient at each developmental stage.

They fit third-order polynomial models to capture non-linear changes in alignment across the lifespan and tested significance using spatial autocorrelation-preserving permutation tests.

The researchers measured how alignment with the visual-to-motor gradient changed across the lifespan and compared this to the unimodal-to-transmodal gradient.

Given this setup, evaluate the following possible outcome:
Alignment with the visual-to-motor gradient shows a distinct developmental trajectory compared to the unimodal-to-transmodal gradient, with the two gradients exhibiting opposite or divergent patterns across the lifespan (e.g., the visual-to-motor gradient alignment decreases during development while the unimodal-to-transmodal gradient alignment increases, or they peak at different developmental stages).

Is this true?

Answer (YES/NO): YES